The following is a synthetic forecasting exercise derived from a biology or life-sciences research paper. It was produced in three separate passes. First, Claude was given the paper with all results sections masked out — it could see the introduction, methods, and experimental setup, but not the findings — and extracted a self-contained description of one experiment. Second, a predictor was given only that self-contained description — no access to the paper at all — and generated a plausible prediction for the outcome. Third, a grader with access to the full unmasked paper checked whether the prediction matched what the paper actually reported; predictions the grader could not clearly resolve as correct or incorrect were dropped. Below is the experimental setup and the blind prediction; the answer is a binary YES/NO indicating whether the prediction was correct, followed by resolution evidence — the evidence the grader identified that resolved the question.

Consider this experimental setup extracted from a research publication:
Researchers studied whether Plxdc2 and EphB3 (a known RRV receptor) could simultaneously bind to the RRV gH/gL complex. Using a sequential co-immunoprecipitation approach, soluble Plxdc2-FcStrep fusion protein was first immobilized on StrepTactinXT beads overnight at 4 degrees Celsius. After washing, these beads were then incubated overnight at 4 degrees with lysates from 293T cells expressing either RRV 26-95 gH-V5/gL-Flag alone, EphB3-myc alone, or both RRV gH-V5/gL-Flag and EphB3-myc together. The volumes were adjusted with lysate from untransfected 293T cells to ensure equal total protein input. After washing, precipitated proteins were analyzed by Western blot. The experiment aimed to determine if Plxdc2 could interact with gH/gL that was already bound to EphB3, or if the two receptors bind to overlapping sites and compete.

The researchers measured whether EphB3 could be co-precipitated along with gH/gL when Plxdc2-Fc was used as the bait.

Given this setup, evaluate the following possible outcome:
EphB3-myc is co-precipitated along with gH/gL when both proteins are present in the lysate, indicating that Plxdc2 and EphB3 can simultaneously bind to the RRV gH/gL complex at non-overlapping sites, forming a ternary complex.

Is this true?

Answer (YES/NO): YES